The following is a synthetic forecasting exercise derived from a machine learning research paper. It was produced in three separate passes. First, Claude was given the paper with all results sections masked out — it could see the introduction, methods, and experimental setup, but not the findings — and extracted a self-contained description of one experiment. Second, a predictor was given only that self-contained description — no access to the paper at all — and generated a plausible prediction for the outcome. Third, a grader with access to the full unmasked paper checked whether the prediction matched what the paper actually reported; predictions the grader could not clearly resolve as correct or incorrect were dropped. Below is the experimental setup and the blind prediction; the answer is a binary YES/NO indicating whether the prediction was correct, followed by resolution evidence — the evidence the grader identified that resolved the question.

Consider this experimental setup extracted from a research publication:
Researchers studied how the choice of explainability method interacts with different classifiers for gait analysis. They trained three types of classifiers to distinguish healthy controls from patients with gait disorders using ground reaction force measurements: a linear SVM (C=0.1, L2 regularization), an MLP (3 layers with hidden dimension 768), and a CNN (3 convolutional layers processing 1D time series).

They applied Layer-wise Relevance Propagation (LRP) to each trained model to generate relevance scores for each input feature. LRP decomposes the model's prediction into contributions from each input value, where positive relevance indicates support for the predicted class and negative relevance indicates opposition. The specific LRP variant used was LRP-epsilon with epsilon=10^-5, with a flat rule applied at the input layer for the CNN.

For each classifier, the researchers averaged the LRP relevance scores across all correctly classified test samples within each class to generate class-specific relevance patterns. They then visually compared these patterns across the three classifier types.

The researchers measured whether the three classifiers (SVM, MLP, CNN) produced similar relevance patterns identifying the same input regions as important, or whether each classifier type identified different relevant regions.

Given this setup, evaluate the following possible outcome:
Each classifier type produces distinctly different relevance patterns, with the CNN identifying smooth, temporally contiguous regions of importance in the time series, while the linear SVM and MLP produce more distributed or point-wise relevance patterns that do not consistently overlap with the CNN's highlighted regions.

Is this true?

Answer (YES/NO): NO